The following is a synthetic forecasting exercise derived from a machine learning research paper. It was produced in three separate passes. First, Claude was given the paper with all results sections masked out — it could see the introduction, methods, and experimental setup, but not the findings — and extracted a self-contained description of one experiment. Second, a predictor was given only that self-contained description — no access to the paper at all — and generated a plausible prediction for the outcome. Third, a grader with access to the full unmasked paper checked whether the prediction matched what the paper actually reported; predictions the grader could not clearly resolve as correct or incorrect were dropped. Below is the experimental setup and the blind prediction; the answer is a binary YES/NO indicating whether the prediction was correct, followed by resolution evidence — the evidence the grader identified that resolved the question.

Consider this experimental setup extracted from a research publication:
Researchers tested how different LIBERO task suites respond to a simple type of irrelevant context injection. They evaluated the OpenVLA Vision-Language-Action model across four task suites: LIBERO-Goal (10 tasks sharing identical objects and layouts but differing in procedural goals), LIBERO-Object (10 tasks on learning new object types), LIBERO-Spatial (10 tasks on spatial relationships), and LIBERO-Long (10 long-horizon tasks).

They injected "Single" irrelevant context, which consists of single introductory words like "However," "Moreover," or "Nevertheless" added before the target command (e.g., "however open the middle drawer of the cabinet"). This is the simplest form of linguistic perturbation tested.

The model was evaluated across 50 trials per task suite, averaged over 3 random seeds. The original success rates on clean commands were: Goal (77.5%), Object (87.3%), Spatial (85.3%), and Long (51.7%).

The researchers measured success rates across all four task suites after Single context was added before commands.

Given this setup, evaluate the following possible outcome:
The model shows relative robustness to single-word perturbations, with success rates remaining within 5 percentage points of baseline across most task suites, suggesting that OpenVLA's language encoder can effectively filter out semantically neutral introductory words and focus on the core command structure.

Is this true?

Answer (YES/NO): YES